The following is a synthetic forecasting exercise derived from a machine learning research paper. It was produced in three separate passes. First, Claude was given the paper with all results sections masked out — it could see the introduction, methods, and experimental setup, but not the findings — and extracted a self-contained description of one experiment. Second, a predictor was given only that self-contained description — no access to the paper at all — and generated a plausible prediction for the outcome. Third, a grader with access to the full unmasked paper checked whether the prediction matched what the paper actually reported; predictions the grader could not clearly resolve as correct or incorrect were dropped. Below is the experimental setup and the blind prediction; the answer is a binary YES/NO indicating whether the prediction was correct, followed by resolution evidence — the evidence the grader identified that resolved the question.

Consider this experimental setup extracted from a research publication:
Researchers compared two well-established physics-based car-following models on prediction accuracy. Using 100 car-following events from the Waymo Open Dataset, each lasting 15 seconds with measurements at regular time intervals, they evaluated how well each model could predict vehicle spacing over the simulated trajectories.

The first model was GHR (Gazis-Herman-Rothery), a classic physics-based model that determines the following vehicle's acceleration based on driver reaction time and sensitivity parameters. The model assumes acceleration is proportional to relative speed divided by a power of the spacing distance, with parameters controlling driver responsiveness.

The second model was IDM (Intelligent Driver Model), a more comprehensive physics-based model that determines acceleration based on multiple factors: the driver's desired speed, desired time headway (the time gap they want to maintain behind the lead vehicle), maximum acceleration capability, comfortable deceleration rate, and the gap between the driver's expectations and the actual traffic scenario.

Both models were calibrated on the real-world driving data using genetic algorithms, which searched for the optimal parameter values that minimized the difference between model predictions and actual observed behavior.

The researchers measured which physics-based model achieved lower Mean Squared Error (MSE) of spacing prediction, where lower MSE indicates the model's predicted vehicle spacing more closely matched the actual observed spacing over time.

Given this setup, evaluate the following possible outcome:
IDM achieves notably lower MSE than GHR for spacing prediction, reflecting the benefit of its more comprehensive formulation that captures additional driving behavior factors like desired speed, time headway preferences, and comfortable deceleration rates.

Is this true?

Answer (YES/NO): YES